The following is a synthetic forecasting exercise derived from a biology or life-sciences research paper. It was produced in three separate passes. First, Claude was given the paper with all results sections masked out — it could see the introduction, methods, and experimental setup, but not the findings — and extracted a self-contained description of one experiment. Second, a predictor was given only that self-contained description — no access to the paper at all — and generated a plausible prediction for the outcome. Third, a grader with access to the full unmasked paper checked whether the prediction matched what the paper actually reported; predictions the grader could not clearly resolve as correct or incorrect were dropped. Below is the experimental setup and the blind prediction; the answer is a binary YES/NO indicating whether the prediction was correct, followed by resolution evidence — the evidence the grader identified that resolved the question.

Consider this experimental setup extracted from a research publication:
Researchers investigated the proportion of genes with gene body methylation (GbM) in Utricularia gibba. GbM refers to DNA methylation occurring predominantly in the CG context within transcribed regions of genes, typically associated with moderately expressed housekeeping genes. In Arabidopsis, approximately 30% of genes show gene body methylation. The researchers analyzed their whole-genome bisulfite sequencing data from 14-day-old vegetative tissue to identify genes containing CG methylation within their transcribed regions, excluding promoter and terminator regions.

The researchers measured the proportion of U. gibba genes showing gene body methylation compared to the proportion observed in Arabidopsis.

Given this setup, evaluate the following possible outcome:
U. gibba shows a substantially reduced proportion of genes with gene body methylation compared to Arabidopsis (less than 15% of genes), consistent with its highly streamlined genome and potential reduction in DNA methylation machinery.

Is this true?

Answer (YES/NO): NO